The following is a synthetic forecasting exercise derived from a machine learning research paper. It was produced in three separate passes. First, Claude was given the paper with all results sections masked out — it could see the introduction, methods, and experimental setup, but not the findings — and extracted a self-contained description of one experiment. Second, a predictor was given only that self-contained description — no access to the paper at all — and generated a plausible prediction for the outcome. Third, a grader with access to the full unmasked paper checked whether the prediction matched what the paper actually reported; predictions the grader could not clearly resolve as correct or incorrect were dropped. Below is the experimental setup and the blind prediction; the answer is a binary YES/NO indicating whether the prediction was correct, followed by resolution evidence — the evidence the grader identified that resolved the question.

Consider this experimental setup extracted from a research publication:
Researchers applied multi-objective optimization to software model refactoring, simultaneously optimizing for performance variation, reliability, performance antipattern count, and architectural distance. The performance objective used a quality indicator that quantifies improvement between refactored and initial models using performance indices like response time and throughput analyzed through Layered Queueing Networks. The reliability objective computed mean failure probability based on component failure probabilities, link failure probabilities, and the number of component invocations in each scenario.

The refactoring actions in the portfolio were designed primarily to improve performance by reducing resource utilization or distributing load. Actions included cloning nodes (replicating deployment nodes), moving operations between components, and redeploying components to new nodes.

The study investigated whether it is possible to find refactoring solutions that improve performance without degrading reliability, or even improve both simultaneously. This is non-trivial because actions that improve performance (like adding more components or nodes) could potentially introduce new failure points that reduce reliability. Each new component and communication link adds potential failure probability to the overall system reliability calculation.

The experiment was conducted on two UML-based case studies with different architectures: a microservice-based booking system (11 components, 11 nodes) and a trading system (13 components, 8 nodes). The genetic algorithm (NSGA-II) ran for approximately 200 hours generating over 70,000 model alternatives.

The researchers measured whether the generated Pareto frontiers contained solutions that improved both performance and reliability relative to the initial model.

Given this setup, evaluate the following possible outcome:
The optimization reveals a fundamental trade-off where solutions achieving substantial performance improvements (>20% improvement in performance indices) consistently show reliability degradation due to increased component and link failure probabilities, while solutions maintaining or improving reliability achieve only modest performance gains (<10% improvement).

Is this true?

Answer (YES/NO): NO